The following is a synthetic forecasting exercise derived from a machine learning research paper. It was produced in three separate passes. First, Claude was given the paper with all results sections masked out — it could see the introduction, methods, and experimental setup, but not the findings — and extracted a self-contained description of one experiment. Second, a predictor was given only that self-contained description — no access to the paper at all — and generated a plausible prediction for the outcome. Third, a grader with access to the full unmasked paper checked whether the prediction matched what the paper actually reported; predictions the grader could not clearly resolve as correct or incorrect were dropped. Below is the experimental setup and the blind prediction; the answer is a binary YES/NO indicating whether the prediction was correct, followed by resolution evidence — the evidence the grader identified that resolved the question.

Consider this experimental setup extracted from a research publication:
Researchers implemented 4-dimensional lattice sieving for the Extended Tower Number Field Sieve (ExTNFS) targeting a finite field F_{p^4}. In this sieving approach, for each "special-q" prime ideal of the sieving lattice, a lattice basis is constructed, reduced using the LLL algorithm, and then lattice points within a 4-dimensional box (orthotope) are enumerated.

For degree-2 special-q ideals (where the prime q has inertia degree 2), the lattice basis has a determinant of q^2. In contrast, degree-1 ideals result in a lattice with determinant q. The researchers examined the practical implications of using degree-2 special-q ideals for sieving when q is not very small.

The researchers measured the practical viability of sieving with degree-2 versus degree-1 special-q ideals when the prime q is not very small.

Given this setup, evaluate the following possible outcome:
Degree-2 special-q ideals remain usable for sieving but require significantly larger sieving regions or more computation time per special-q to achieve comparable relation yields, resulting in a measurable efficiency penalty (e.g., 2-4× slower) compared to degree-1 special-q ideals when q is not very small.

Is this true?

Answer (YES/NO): NO